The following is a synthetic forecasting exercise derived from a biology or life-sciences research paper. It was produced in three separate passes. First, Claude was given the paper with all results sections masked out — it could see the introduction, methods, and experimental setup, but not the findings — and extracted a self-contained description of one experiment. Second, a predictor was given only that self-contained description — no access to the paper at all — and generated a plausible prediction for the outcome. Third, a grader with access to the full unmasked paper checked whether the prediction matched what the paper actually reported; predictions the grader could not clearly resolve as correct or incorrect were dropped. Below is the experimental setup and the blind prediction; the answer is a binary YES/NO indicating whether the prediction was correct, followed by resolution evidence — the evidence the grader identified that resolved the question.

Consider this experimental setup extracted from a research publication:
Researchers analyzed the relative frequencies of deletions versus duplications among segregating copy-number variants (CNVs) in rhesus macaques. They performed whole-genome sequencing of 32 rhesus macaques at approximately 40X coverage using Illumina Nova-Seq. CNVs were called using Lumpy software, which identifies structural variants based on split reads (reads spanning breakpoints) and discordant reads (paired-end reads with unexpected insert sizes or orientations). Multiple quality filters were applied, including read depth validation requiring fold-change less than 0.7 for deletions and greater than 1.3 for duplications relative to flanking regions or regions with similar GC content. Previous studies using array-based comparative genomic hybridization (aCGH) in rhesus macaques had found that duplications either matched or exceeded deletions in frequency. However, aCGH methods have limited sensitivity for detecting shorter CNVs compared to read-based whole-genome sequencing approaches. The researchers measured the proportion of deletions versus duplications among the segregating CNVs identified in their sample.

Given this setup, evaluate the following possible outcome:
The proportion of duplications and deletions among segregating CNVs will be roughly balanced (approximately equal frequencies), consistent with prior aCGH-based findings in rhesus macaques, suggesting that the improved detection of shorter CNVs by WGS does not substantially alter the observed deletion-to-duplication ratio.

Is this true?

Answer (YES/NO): NO